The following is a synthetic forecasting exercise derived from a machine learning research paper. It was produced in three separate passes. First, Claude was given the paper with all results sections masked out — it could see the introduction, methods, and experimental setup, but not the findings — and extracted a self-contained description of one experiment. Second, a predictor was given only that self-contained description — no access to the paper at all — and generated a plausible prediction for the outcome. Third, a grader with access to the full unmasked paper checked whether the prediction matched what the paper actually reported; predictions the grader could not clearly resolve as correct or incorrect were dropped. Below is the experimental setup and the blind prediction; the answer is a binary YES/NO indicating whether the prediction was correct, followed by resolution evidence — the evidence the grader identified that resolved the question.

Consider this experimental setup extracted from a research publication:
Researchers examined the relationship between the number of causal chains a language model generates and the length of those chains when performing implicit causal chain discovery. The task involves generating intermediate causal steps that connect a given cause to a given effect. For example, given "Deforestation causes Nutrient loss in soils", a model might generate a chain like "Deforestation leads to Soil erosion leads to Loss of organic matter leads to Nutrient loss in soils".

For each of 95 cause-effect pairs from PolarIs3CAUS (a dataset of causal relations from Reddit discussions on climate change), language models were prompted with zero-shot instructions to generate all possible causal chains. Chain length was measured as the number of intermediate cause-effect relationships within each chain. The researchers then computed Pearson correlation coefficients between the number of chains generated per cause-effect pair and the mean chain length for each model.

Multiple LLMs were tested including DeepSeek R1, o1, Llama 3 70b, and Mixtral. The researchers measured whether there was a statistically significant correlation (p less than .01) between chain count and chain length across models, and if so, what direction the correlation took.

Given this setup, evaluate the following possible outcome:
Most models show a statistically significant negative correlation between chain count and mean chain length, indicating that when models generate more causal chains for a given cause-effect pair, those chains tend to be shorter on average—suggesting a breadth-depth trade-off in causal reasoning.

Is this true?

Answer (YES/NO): YES